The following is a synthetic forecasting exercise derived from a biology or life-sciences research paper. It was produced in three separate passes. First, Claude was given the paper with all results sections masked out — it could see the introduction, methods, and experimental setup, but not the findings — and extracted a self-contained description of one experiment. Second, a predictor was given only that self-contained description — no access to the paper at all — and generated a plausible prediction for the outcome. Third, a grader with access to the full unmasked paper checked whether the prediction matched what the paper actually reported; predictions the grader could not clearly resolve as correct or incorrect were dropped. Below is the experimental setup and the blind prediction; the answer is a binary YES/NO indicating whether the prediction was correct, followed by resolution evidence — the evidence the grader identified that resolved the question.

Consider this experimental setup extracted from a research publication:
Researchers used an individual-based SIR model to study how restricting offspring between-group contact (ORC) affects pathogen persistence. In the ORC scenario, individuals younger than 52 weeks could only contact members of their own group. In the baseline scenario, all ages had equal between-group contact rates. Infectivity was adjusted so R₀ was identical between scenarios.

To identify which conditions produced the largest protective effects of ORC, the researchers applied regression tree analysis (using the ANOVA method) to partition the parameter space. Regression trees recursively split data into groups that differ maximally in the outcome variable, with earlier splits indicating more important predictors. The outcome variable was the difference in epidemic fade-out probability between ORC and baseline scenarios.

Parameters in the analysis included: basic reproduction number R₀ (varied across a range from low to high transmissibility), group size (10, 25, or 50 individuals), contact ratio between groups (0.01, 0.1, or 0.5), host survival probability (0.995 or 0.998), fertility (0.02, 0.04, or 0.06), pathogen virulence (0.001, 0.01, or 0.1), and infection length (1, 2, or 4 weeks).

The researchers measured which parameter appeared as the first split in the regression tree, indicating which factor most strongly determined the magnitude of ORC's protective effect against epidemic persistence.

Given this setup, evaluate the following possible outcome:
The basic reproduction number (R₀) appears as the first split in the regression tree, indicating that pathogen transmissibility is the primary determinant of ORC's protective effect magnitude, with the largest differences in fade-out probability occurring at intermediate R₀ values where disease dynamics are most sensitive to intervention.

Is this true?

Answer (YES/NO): NO